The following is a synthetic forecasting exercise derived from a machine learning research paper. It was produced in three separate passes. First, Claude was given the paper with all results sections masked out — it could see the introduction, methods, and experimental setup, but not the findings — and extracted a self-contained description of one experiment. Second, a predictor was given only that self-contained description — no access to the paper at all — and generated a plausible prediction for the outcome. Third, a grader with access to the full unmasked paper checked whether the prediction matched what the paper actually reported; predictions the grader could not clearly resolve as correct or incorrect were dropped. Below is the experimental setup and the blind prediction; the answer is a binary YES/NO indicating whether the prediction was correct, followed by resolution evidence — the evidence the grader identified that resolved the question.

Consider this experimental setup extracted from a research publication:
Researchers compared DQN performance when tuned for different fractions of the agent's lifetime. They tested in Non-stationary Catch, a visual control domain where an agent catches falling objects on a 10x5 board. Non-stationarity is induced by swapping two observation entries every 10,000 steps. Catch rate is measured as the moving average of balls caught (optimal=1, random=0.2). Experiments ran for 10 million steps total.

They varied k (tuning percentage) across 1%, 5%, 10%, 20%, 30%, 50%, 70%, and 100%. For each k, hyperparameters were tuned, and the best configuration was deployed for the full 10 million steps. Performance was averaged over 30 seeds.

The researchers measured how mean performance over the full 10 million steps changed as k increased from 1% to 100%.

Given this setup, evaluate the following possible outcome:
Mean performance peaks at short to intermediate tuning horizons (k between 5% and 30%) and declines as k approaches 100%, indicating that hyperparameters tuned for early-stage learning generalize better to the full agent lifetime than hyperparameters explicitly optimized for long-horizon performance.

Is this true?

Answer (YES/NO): NO